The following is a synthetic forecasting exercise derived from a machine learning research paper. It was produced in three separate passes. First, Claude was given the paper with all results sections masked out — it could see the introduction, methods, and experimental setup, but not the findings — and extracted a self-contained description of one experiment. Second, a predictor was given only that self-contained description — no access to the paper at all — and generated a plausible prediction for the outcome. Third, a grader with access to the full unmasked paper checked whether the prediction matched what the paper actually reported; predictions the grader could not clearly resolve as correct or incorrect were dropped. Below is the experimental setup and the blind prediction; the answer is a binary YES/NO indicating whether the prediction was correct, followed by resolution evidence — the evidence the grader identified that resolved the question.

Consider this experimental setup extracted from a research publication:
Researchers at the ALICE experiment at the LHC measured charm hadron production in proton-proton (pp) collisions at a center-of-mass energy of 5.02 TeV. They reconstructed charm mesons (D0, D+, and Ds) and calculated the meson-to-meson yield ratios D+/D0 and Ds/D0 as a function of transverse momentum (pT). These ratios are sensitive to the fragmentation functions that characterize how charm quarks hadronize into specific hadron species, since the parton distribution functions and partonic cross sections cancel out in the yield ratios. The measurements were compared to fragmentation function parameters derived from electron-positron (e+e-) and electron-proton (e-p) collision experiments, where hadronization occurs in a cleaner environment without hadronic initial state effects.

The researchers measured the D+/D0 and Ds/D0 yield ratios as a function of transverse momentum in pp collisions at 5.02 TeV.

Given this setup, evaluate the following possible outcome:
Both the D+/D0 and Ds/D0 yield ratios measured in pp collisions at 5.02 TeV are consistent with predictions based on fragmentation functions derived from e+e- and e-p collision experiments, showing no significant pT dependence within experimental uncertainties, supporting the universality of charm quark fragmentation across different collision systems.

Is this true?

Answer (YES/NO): YES